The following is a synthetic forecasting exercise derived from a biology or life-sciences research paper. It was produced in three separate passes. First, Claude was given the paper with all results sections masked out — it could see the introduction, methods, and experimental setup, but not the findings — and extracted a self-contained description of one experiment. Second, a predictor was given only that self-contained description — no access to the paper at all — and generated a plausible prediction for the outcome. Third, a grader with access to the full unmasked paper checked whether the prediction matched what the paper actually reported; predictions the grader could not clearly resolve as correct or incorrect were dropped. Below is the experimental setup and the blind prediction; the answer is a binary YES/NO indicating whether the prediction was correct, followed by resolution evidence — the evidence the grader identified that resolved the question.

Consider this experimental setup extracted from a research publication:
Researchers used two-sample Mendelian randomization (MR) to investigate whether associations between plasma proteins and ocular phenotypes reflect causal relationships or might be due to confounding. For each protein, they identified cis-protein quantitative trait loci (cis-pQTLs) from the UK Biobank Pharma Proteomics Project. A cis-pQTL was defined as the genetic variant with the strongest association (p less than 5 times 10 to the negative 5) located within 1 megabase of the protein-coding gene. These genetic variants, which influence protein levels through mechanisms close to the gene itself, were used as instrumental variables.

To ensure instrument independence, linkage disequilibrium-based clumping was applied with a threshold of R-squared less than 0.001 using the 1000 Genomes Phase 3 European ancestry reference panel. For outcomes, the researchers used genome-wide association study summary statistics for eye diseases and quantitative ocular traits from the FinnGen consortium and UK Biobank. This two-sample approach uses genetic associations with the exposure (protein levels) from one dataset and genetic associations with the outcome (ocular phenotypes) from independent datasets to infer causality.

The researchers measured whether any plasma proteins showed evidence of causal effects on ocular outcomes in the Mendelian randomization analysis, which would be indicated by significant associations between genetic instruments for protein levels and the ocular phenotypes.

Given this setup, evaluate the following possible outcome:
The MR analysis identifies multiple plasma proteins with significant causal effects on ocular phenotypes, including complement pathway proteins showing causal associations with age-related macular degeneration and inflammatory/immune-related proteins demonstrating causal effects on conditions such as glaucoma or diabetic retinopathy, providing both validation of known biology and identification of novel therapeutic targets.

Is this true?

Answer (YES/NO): NO